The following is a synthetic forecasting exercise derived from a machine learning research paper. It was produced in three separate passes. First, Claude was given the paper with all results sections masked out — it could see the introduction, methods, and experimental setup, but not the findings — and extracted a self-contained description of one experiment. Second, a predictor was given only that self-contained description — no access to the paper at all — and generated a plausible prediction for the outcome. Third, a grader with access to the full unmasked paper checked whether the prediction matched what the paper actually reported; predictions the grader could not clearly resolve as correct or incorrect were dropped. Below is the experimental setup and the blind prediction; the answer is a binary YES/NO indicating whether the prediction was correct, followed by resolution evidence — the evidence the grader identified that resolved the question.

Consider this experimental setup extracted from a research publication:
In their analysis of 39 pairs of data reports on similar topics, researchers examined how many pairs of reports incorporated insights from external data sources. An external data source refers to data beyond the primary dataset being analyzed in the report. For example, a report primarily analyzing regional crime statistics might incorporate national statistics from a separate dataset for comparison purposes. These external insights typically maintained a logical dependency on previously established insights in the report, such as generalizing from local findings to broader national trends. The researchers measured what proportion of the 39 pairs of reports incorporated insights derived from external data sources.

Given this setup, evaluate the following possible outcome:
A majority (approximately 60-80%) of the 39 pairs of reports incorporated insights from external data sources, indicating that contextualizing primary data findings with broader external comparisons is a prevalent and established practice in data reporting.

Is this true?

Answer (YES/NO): NO